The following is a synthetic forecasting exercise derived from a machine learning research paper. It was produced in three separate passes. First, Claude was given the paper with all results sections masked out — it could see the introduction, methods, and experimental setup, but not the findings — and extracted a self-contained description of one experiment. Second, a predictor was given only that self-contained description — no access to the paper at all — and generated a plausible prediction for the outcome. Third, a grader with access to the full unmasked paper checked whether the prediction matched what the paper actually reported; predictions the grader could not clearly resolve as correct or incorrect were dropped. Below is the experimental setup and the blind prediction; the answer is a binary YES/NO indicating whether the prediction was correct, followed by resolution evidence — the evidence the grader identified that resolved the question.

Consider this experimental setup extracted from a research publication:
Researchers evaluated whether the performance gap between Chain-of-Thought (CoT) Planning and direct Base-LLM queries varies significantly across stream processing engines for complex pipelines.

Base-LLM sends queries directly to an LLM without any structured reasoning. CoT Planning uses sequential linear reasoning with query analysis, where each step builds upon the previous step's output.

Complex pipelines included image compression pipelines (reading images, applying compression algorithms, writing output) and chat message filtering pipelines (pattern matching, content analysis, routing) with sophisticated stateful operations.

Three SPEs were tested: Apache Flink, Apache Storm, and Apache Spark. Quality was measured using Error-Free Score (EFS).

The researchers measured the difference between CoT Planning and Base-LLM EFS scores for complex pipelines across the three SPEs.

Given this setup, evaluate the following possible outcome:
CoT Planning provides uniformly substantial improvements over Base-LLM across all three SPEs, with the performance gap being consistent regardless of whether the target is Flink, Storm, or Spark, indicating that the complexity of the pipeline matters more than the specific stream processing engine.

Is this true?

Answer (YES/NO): NO